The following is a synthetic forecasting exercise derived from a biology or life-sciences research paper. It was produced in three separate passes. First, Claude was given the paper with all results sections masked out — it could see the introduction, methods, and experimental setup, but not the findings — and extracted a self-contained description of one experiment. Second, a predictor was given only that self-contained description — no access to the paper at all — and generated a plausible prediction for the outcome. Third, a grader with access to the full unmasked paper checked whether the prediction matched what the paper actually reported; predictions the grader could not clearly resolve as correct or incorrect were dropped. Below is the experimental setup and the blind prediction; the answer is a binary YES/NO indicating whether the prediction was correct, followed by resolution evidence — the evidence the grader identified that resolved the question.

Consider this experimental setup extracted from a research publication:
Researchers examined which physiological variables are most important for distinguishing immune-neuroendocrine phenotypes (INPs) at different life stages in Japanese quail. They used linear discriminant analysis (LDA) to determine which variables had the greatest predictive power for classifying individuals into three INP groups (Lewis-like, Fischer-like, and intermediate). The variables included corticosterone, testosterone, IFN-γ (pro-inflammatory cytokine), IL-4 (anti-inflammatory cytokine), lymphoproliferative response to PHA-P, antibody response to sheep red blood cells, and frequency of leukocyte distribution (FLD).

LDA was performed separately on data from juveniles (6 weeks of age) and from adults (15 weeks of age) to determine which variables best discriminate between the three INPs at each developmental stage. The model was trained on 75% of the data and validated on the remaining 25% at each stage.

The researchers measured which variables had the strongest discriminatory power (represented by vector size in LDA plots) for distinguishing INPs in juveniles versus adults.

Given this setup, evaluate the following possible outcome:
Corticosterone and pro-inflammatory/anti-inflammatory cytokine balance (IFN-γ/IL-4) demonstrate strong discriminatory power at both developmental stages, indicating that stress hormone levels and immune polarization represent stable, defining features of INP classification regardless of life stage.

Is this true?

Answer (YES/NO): NO